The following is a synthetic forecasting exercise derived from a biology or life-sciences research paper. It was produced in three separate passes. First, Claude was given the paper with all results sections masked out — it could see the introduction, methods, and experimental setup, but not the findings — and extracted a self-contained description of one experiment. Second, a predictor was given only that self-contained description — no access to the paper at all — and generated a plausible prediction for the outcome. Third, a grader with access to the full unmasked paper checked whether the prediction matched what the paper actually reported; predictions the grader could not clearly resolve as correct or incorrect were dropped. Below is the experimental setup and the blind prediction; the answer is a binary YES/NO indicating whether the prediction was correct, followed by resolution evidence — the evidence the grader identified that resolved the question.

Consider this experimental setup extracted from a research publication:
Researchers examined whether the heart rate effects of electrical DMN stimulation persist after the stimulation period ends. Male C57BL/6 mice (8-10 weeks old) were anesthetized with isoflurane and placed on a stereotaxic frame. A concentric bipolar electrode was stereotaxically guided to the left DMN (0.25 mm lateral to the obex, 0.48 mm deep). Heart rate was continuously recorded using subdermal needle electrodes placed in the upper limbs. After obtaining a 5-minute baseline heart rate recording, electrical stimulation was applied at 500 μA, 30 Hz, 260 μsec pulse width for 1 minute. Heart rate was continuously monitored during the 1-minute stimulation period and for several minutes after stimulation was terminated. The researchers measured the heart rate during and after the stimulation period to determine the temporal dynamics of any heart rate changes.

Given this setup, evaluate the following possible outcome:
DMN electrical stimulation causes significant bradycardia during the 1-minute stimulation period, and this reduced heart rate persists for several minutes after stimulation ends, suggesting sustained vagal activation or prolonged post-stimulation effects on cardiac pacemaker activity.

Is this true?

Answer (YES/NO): NO